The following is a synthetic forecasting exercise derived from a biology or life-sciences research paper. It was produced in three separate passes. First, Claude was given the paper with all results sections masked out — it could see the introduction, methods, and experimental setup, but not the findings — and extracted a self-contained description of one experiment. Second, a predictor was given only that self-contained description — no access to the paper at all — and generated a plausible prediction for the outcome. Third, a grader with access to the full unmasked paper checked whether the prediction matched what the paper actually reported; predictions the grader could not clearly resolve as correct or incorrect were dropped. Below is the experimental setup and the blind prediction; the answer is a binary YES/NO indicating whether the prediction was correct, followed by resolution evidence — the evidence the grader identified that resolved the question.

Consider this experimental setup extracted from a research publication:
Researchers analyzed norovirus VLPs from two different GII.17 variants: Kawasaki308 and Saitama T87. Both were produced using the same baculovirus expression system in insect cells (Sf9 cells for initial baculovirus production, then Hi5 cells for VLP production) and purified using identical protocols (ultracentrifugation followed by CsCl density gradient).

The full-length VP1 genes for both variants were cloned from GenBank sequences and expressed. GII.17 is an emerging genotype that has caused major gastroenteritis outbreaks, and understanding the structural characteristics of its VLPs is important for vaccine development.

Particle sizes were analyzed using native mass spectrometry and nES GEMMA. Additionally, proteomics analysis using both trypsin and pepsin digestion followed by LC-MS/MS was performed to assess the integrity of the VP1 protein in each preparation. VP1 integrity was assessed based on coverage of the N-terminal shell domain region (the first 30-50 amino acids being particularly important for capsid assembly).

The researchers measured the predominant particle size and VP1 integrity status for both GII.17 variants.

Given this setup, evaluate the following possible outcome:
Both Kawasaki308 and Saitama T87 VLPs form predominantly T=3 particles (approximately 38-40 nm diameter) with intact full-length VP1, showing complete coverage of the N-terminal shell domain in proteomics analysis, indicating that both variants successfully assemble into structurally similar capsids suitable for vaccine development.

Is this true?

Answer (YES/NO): NO